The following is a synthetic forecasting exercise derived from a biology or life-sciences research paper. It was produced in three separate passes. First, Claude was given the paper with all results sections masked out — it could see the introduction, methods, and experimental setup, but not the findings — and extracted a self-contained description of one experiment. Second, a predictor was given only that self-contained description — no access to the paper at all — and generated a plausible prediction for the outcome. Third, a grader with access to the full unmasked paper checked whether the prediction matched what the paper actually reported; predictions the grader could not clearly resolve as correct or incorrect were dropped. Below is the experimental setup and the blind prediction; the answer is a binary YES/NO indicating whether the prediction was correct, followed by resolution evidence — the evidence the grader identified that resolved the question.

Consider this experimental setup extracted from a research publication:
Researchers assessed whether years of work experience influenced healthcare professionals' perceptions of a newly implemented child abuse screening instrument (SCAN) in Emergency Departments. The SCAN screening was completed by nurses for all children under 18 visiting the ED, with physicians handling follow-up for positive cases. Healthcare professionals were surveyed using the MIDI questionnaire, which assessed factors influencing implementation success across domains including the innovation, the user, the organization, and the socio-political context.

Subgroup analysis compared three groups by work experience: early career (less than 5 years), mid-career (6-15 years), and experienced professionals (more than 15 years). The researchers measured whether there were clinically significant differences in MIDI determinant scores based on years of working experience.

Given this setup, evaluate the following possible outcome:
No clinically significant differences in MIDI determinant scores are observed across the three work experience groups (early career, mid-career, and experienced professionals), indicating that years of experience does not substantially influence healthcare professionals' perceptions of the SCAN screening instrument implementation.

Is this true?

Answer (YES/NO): YES